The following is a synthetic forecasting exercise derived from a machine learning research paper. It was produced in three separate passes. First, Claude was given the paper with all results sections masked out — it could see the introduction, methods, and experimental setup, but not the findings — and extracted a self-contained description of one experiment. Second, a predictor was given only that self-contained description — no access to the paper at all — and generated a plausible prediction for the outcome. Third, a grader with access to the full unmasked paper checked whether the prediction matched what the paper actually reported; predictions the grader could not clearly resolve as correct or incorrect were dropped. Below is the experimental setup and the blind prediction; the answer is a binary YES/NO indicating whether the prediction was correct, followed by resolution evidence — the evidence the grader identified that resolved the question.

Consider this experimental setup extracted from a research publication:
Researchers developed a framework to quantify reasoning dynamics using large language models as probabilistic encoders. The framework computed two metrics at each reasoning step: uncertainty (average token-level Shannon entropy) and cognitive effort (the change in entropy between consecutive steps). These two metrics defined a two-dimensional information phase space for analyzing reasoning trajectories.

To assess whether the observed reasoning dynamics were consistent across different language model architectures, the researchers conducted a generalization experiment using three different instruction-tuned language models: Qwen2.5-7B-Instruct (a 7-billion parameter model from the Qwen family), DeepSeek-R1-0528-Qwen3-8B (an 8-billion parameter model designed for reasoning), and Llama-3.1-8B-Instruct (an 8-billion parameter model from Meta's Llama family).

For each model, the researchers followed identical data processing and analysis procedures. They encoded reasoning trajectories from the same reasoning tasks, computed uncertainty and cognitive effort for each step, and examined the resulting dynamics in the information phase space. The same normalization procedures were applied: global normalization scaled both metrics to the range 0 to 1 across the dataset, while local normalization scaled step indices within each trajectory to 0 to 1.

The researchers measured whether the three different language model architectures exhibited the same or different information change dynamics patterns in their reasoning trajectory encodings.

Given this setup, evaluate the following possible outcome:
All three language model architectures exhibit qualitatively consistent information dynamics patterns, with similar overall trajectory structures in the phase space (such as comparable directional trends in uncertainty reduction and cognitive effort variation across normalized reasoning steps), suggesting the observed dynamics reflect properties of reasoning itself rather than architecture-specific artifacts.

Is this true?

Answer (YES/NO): YES